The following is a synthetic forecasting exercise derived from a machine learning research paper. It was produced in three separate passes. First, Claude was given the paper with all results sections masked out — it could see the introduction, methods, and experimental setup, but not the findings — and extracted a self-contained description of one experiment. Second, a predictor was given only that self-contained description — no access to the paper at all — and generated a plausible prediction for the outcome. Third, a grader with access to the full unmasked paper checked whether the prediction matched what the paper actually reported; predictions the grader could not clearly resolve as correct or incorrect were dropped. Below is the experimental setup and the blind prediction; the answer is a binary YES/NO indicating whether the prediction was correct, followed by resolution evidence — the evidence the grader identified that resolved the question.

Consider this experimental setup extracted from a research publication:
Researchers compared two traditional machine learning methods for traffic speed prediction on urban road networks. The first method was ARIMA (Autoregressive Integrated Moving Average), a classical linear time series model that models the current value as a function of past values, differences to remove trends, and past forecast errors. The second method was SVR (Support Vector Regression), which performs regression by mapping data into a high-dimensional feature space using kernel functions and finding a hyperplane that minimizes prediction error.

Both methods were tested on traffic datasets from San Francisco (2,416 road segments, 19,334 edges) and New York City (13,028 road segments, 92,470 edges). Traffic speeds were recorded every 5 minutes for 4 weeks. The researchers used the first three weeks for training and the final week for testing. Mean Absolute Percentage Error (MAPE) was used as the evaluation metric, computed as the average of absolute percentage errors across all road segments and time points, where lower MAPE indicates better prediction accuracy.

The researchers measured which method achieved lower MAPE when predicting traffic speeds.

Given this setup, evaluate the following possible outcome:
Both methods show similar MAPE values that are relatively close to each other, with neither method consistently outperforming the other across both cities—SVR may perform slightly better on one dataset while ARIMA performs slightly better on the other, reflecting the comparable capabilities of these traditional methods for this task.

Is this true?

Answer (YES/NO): NO